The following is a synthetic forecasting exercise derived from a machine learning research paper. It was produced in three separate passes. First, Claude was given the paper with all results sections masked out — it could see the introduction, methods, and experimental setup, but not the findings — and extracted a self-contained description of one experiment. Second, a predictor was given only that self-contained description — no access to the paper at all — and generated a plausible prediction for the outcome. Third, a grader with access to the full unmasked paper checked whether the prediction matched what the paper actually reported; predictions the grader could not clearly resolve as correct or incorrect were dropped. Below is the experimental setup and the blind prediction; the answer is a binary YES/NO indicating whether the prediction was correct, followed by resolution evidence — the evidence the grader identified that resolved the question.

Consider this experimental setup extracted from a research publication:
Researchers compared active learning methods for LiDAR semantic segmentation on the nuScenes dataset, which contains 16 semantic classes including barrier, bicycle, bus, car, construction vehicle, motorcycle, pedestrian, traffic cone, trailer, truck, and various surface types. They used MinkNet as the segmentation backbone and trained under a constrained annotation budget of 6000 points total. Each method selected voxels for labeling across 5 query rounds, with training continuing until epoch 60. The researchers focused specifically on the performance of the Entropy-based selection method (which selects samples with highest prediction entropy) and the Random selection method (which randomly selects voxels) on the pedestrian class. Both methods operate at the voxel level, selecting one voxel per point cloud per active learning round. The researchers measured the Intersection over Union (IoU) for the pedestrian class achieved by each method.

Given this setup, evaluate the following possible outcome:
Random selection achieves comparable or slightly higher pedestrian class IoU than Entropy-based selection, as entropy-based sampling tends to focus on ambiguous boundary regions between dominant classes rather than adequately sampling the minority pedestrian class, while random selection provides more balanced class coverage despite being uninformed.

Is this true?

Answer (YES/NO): YES